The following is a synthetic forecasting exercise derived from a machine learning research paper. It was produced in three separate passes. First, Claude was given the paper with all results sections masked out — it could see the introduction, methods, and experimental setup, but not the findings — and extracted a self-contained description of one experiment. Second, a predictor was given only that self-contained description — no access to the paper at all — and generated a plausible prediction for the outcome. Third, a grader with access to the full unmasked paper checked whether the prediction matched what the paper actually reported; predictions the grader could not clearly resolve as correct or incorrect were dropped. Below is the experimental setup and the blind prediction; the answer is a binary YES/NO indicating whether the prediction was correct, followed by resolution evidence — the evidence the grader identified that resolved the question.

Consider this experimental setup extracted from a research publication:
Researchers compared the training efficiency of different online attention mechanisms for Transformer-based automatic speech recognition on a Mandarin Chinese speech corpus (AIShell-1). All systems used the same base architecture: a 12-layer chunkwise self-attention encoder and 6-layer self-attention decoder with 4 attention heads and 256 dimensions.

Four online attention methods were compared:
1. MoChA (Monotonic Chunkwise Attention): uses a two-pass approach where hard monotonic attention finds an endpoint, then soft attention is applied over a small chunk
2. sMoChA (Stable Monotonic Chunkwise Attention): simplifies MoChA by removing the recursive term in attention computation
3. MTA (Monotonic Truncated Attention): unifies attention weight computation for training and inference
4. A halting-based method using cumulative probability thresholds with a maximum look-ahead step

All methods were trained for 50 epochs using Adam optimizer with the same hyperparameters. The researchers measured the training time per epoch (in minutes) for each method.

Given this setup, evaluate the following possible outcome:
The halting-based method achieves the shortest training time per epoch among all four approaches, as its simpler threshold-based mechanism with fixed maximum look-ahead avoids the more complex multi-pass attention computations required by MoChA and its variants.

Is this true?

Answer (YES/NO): YES